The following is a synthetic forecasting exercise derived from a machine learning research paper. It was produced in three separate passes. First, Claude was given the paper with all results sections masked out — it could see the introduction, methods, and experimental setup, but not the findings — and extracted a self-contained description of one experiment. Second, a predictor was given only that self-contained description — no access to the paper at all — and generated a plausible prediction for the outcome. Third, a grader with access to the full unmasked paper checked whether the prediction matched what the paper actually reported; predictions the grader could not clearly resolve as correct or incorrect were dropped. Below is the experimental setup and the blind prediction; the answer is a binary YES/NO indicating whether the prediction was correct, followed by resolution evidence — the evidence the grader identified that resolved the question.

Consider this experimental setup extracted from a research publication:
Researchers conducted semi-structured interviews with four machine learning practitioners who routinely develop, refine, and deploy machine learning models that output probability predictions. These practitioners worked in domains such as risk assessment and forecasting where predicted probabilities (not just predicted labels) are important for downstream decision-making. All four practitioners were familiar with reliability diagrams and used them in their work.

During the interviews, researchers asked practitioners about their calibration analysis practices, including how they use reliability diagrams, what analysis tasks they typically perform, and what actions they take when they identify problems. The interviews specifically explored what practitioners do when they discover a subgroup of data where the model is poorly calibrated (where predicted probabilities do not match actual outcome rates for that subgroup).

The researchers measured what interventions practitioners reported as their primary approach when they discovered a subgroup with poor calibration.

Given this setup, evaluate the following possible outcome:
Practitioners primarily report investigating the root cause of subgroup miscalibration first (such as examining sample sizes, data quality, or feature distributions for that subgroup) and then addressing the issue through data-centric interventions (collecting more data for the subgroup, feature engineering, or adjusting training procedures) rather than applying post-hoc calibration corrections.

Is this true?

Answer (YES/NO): NO